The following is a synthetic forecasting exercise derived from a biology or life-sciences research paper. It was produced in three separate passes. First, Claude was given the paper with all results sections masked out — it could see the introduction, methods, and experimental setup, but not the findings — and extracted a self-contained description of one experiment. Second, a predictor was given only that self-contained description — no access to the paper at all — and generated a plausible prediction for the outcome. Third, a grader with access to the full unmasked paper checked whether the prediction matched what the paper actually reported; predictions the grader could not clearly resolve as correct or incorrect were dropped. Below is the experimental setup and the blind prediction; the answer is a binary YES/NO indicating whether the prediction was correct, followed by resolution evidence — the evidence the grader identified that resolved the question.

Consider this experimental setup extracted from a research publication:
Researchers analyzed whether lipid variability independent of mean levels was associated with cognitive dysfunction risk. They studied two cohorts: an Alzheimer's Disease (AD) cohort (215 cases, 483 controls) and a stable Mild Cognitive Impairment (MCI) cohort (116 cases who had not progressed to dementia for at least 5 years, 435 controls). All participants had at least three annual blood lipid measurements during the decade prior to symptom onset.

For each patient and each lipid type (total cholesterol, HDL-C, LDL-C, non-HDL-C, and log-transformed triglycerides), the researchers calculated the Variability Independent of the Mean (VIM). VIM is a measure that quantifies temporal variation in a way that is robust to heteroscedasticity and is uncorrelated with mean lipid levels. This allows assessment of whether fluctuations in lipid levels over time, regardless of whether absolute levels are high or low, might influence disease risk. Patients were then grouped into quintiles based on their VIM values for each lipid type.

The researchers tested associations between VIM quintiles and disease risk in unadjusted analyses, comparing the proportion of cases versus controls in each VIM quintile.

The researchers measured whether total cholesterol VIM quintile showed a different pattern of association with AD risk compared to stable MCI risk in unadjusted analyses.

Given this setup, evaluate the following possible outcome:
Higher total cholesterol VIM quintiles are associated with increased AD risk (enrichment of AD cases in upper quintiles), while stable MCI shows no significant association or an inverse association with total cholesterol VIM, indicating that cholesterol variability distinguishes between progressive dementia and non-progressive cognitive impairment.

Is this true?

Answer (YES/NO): NO